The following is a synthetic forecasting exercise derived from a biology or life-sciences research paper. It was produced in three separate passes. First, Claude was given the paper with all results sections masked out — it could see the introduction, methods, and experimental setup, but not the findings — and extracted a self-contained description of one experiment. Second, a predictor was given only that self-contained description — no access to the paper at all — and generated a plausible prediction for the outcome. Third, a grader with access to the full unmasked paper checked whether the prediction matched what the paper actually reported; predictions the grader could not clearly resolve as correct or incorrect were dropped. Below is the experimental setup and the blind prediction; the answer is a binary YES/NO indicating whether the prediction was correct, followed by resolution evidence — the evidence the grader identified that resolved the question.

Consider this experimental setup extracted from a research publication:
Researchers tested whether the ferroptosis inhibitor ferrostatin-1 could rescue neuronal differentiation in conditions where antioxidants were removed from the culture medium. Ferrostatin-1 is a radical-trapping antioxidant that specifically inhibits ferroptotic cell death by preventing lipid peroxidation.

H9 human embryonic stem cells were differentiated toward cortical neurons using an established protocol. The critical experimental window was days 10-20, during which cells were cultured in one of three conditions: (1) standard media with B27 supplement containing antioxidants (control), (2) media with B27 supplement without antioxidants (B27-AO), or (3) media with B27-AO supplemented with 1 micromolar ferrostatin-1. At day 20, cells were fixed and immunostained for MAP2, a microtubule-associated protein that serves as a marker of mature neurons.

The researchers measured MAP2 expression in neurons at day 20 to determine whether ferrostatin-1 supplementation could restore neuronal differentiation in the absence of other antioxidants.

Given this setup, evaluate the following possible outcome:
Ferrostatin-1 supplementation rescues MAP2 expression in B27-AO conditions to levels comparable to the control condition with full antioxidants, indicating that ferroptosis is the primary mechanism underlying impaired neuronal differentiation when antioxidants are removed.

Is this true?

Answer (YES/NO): YES